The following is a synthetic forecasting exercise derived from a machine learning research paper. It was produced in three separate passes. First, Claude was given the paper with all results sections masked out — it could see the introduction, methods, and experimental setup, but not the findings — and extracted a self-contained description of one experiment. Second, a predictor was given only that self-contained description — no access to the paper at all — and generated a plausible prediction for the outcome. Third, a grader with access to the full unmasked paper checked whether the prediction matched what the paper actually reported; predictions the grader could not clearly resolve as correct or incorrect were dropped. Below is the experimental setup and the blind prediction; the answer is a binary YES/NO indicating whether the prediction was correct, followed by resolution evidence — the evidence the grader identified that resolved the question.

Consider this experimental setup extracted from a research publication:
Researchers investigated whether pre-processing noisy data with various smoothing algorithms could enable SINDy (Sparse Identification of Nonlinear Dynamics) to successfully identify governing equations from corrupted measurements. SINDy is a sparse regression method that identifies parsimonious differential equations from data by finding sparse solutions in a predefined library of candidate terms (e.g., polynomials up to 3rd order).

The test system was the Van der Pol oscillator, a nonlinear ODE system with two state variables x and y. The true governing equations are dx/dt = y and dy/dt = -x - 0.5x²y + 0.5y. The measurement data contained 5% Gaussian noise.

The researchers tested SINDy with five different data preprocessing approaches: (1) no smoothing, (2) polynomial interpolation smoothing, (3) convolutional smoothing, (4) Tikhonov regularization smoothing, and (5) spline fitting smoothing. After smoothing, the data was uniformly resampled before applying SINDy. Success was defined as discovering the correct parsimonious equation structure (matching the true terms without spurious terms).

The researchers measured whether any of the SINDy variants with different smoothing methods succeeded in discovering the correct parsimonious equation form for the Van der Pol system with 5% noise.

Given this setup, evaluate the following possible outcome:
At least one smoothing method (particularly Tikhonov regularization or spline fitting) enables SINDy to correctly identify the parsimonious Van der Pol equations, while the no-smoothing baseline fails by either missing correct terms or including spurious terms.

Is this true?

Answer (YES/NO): NO